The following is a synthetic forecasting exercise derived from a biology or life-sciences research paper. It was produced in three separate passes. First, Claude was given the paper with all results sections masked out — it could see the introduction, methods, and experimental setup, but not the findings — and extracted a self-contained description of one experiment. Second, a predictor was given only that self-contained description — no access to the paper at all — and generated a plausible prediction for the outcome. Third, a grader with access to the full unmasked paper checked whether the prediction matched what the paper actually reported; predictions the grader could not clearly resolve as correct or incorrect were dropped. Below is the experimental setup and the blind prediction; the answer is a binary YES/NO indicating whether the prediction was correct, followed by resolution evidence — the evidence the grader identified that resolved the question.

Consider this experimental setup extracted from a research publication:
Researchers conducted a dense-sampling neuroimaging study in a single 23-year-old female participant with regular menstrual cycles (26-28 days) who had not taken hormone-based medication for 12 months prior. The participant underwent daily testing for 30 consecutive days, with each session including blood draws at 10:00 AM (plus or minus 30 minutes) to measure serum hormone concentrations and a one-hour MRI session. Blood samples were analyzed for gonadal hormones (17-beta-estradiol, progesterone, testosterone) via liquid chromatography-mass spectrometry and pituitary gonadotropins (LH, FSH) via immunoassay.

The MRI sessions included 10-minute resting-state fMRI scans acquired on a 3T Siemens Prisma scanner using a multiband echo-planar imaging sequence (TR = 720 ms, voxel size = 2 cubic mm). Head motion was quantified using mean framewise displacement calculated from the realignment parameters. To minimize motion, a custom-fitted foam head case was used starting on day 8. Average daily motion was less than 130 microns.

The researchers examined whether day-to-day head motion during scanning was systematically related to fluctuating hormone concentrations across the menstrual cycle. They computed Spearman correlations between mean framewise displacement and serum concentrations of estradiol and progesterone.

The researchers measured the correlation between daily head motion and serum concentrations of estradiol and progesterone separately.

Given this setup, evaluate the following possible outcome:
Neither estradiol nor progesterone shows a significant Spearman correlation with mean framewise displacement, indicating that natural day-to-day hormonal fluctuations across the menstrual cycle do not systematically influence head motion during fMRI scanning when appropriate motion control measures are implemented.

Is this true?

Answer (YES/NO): NO